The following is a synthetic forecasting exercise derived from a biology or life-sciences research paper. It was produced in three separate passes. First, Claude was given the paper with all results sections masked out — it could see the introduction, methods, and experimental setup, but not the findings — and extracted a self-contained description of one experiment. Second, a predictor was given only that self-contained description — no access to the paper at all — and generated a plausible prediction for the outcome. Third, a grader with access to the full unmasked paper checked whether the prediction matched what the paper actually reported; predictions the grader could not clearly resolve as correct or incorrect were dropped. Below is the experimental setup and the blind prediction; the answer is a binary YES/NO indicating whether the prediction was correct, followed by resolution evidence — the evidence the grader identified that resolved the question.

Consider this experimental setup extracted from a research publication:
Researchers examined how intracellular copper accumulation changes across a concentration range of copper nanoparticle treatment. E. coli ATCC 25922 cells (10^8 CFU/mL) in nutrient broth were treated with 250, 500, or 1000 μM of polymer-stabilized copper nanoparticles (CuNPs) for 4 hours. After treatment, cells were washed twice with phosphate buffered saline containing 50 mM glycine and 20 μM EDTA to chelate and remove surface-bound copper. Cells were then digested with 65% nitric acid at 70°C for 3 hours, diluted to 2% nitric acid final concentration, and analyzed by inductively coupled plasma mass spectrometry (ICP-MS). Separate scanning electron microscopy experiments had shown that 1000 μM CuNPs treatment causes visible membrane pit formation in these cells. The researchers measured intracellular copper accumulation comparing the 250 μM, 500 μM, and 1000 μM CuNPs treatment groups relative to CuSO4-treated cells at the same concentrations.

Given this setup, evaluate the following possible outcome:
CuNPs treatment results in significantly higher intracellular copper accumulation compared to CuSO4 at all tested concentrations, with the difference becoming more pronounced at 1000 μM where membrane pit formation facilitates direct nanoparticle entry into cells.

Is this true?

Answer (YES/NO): NO